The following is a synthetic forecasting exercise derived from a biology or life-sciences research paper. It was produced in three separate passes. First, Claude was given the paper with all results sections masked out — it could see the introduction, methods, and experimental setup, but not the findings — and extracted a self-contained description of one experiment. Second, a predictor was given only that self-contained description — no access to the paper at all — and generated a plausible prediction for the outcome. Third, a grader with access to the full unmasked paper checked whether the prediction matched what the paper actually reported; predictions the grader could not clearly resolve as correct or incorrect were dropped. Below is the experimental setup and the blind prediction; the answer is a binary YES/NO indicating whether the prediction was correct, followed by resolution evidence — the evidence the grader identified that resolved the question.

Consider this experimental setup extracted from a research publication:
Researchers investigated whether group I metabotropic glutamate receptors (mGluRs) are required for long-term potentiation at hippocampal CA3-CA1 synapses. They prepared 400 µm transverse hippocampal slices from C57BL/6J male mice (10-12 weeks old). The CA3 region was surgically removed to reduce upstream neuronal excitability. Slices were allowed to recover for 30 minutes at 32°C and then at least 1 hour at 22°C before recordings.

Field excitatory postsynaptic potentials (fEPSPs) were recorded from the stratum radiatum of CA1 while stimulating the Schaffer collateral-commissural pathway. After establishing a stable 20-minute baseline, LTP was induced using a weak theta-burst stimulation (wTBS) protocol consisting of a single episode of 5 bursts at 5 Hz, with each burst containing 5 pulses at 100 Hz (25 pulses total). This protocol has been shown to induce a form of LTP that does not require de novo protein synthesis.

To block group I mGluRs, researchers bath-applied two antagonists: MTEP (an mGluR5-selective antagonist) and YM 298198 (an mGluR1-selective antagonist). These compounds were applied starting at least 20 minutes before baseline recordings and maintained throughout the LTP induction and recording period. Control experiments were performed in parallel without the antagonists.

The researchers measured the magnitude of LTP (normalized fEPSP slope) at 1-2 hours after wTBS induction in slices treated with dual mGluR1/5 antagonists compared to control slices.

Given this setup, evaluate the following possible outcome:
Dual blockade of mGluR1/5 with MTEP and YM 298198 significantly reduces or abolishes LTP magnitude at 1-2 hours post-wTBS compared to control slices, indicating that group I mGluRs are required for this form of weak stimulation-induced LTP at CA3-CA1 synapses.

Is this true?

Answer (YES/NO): NO